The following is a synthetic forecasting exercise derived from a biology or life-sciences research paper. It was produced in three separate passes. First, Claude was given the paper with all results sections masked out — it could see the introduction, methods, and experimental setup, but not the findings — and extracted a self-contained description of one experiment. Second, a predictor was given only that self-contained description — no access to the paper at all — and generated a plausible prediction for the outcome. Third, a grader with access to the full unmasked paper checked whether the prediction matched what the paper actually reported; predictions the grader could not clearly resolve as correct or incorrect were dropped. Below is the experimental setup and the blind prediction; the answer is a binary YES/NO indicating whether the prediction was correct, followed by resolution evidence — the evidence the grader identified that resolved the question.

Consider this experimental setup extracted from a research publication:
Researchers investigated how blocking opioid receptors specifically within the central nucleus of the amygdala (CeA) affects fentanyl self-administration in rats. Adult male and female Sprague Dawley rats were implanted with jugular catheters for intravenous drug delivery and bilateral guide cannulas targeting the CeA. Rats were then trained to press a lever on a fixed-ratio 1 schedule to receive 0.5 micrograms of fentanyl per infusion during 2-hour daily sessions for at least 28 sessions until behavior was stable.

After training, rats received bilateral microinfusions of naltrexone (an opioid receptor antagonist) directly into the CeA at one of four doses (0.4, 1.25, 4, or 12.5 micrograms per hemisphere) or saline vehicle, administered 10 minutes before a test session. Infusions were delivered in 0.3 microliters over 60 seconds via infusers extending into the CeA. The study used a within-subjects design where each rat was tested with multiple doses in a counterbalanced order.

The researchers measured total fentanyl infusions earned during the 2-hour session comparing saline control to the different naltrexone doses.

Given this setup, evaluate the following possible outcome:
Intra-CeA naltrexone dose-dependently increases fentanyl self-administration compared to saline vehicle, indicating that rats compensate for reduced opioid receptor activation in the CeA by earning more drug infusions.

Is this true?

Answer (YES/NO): NO